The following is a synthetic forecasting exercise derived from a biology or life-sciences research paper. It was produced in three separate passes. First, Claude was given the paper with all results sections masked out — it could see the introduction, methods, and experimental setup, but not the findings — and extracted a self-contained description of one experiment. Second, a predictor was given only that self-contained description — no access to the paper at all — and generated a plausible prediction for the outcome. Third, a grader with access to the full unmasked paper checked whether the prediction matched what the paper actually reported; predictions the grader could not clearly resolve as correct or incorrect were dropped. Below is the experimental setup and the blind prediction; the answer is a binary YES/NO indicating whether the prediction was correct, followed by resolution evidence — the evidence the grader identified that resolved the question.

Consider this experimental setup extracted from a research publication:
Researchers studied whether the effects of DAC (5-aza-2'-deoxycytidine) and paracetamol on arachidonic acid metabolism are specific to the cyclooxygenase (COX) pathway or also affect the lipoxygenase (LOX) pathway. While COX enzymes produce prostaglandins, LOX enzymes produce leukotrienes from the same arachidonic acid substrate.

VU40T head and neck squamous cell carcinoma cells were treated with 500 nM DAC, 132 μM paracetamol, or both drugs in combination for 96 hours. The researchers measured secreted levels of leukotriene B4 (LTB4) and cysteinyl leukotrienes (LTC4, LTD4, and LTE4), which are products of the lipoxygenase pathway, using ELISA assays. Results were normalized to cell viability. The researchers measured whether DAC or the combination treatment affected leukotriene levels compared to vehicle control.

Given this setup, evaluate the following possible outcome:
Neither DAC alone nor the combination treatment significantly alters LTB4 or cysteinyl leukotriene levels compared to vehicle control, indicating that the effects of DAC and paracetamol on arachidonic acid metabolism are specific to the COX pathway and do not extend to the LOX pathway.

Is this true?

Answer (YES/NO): YES